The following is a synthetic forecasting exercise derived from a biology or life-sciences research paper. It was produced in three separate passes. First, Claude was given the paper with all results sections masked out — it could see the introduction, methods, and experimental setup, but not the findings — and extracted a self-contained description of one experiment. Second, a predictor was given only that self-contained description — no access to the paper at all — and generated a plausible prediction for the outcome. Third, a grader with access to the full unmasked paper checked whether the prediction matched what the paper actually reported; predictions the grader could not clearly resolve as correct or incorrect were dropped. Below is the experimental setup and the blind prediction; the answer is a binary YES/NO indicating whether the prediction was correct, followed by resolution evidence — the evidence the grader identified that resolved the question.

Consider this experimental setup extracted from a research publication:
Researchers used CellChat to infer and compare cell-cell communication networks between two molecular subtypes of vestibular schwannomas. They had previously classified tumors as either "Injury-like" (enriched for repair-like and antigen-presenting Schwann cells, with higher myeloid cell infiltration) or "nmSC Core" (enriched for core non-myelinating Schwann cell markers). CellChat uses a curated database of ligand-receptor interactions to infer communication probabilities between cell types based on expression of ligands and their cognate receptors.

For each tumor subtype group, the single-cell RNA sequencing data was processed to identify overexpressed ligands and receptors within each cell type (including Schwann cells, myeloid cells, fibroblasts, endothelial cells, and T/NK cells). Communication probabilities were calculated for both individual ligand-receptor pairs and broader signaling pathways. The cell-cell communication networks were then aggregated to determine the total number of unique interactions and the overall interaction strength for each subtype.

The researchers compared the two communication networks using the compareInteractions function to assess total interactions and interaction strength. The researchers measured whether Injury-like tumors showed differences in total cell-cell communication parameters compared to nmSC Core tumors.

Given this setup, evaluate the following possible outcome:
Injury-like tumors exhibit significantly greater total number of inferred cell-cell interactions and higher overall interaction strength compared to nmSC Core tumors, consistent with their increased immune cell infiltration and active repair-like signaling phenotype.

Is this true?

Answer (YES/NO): YES